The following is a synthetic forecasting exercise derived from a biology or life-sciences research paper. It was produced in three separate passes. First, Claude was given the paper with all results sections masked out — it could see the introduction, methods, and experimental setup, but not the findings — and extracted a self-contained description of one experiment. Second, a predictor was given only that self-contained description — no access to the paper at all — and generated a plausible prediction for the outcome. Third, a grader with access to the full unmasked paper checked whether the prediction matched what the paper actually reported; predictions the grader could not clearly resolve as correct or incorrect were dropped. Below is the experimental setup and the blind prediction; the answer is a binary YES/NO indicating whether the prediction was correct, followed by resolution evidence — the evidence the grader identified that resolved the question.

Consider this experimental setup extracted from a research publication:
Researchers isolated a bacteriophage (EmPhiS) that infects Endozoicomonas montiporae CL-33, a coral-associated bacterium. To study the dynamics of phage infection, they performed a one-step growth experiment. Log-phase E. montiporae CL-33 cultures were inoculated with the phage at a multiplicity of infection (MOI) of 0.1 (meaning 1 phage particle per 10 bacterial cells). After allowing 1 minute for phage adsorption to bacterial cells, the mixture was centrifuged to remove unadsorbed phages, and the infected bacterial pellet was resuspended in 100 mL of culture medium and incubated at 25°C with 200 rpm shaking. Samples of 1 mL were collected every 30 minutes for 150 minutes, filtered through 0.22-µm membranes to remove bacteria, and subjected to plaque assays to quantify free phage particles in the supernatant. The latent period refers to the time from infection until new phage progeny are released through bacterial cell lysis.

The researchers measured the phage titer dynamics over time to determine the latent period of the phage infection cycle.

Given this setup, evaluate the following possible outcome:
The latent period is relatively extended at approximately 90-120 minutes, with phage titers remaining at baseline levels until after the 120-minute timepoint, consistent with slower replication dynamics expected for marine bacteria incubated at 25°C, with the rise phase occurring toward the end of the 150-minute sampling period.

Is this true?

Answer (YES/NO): NO